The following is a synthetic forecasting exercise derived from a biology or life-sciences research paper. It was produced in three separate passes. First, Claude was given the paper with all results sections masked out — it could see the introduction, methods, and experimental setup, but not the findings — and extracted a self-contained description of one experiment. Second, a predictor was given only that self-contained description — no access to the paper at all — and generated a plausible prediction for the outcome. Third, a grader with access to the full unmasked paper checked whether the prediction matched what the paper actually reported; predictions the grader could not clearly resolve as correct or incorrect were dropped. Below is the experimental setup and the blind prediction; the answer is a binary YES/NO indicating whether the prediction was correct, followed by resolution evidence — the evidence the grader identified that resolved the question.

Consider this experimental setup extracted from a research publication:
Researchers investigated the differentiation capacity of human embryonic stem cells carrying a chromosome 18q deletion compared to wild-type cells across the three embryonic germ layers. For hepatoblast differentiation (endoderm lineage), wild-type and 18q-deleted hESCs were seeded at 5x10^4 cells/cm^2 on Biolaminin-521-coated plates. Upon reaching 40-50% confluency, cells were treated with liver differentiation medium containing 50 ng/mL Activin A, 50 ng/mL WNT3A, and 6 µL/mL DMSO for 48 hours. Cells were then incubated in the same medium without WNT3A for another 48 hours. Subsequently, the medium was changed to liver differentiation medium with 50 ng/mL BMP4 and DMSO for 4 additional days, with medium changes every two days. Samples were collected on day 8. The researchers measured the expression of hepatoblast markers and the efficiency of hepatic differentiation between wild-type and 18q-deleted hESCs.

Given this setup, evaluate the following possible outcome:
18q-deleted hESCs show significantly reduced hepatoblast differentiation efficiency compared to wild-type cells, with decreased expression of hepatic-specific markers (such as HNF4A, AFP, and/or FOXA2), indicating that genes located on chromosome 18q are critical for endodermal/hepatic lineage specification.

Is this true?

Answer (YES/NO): NO